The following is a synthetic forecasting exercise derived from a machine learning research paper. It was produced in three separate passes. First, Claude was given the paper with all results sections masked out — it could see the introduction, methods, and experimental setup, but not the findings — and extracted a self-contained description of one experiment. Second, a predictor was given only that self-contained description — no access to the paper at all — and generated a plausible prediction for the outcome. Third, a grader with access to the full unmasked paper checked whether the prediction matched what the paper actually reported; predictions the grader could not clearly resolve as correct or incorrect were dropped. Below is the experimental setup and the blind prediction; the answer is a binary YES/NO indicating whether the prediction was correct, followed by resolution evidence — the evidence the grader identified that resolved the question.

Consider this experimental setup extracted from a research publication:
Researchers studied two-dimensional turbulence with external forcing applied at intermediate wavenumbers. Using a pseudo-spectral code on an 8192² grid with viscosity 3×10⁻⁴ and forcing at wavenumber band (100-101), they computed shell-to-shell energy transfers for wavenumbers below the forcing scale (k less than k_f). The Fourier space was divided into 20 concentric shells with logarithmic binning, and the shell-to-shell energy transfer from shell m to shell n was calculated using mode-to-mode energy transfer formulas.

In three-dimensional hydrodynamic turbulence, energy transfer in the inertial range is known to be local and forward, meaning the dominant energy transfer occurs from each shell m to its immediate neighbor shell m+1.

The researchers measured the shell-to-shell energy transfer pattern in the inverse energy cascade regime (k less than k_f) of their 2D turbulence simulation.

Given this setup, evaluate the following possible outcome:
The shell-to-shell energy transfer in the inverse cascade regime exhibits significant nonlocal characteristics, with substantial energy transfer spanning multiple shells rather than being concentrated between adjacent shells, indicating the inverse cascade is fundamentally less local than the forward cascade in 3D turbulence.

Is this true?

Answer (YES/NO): YES